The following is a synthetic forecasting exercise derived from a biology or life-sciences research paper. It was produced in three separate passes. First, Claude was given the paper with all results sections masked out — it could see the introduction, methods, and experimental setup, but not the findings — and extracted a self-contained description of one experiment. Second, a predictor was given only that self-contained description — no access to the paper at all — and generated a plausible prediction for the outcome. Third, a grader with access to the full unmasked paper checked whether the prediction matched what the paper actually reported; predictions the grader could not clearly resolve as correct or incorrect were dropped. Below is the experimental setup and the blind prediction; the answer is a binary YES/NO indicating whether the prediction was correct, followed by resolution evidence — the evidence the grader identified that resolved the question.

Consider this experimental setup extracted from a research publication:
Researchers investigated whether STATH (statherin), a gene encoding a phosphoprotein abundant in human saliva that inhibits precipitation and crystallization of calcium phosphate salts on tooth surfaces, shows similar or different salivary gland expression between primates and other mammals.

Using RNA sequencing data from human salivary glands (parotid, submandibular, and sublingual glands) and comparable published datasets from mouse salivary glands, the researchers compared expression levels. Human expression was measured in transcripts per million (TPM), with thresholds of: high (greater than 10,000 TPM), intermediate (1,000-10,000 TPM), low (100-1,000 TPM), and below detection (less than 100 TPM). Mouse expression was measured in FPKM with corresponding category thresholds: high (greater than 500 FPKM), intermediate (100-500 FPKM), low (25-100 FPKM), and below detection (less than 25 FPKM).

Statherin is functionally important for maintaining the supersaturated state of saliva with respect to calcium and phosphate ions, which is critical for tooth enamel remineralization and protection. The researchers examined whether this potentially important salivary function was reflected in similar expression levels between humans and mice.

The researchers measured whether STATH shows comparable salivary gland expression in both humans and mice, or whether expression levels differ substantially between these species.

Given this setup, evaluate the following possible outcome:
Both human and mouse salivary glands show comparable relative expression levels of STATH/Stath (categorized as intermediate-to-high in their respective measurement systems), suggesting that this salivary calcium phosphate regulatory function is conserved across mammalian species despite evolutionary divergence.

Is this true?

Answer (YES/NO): NO